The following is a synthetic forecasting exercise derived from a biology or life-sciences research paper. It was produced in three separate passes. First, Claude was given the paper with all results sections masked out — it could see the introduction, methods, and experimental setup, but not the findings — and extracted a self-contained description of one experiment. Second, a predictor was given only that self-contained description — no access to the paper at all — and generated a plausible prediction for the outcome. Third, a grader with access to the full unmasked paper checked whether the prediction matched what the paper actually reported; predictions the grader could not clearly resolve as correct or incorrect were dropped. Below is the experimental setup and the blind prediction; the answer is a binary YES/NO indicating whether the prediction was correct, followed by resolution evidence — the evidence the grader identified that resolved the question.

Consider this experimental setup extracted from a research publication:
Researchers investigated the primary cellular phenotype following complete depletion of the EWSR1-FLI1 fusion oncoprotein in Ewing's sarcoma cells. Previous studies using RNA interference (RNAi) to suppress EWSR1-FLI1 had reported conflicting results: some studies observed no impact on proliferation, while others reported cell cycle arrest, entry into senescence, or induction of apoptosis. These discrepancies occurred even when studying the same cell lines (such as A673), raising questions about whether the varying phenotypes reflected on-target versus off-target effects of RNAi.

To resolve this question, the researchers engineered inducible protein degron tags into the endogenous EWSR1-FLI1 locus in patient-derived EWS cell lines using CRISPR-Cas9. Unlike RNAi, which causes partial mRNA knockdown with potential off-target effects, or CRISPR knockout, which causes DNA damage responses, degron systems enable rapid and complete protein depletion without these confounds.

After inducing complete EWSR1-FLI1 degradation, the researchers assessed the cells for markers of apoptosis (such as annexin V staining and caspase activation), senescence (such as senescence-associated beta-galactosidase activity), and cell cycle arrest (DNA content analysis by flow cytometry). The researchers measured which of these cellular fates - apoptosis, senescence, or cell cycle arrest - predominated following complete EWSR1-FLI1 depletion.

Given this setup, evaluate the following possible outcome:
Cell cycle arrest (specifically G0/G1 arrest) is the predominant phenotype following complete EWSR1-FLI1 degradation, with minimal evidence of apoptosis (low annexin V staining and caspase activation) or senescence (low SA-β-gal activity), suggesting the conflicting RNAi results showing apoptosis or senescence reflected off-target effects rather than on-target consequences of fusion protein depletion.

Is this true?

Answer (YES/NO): NO